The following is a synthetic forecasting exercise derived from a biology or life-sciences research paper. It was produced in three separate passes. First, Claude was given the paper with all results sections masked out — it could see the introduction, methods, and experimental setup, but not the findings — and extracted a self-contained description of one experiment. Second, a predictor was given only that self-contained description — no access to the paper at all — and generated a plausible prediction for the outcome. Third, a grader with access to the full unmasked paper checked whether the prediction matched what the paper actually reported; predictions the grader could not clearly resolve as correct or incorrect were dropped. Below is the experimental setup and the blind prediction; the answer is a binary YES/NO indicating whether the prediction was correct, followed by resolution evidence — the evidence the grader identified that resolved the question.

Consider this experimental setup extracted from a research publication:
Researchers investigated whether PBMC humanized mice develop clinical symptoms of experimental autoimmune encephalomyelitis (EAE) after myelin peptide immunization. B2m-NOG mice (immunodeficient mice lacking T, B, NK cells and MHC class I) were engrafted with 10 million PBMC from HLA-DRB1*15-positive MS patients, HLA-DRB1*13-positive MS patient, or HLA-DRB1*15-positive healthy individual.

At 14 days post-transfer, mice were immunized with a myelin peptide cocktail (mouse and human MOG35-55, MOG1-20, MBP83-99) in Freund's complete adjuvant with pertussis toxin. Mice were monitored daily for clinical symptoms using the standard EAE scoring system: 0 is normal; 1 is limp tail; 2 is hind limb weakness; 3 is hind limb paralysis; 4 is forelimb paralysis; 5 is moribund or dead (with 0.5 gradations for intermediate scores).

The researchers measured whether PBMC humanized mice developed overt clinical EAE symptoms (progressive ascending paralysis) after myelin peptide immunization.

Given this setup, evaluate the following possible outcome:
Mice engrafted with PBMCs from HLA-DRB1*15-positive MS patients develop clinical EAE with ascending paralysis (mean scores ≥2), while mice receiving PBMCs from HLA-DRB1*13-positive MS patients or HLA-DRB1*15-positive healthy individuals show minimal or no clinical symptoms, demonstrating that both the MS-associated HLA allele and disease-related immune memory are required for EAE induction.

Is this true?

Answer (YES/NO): NO